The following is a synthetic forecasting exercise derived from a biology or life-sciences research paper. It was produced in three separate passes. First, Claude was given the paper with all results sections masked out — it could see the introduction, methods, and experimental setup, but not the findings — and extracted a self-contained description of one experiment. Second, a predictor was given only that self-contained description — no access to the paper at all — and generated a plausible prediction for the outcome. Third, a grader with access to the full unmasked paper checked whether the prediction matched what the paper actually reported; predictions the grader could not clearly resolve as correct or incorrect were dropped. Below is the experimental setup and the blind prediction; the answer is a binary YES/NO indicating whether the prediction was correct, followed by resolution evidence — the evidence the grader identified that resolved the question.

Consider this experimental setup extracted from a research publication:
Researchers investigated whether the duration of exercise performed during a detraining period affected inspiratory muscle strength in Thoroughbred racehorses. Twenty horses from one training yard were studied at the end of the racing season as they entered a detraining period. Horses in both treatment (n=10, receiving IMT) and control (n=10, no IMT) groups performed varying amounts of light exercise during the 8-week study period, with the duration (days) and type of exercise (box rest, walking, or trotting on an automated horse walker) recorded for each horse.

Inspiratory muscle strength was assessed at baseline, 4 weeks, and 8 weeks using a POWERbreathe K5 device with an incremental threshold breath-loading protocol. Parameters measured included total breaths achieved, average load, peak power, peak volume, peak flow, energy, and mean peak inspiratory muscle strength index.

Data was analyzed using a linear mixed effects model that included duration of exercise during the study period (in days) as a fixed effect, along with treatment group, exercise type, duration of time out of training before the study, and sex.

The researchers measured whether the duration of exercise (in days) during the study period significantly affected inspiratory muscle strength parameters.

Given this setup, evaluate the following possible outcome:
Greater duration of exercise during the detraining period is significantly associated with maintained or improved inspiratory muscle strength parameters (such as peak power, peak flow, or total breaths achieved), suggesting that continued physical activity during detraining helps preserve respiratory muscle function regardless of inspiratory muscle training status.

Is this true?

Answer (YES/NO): NO